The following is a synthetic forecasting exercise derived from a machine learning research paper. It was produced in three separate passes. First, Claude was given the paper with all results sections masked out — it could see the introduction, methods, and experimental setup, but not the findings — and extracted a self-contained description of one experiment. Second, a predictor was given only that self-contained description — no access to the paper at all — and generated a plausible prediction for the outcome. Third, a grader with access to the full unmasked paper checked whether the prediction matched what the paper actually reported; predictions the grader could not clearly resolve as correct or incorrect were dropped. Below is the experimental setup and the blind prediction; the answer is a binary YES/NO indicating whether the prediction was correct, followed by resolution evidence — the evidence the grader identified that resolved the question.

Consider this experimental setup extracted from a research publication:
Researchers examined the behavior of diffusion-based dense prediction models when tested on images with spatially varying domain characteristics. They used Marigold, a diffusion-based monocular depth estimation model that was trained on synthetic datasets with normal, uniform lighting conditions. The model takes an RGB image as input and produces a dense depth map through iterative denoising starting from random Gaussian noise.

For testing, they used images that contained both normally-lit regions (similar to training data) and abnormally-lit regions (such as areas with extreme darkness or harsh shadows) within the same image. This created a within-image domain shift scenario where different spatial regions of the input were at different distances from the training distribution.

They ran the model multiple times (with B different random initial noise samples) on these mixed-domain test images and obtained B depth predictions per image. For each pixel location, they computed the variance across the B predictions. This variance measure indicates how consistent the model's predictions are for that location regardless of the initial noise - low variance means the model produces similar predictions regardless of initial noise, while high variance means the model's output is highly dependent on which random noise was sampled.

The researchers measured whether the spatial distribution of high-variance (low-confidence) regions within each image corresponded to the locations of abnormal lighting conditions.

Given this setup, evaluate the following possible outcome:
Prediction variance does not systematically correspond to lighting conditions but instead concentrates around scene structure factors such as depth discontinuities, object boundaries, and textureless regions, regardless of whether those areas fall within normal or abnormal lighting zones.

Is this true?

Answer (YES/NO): NO